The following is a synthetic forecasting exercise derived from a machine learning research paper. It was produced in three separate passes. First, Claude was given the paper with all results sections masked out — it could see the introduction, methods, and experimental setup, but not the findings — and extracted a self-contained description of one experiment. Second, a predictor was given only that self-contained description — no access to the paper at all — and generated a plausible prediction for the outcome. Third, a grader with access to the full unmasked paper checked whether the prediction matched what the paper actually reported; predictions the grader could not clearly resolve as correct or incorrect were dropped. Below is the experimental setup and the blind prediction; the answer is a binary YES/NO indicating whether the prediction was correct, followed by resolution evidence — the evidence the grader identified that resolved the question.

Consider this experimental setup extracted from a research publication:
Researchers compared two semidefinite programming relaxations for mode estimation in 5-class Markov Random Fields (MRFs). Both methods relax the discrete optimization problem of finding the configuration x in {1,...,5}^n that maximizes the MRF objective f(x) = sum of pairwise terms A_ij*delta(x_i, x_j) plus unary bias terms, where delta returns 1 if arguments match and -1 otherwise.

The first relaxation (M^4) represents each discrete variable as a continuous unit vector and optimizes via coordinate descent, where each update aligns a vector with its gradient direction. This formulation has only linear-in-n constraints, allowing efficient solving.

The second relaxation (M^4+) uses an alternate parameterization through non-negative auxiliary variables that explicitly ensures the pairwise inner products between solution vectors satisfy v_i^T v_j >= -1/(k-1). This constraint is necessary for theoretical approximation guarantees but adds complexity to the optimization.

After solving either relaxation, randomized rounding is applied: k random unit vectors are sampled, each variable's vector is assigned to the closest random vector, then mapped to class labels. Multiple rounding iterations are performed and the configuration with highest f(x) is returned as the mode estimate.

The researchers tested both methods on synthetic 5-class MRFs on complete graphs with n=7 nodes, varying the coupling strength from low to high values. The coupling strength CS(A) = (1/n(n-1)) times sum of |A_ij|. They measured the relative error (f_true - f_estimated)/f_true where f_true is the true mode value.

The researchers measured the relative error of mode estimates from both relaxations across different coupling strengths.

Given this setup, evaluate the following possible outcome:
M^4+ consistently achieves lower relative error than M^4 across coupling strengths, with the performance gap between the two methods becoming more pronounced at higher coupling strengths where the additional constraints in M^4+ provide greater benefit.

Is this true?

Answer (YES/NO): NO